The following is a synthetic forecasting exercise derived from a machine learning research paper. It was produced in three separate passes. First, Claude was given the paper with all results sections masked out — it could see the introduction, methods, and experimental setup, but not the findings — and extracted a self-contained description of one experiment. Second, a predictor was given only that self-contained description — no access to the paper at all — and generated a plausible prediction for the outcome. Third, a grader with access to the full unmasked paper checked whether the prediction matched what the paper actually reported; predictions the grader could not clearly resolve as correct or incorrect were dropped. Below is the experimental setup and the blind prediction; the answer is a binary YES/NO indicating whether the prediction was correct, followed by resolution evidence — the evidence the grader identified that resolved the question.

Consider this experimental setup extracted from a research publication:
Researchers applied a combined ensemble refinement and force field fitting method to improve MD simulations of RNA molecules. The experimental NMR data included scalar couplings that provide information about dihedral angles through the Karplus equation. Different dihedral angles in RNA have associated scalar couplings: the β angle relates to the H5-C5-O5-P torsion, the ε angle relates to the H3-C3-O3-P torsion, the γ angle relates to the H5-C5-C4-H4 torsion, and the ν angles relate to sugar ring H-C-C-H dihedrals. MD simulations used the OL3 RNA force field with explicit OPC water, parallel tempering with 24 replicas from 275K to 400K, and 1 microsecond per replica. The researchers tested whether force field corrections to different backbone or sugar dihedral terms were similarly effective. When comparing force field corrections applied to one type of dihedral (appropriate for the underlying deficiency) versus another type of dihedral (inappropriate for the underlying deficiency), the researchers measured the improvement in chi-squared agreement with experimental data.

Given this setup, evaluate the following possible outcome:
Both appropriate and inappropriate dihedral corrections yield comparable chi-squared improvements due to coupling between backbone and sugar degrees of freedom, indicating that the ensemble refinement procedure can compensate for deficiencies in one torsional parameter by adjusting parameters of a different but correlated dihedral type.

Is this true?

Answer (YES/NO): NO